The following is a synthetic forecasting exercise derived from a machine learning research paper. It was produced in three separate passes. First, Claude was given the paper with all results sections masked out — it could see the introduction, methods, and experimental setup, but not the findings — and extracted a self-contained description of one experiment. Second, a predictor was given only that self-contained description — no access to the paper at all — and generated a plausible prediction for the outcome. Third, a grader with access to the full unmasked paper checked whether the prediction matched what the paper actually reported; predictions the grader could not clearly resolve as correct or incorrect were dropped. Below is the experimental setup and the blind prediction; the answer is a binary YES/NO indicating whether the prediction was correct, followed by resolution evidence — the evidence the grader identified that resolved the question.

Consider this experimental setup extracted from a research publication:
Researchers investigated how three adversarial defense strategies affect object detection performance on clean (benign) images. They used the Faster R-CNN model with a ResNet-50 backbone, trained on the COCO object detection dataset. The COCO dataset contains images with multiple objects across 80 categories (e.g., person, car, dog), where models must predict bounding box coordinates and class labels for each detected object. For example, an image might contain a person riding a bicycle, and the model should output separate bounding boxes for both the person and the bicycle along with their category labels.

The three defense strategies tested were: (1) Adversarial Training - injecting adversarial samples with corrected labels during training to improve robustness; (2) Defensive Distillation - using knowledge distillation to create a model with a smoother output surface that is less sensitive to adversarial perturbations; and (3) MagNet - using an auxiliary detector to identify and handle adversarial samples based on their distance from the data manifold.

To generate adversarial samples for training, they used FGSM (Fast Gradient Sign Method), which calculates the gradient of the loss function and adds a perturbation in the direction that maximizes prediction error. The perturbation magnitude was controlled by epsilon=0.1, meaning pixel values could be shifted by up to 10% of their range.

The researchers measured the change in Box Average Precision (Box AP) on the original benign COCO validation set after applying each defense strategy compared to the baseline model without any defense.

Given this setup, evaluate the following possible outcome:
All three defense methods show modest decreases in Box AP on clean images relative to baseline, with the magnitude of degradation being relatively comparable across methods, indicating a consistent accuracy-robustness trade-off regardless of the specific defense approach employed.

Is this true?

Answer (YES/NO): YES